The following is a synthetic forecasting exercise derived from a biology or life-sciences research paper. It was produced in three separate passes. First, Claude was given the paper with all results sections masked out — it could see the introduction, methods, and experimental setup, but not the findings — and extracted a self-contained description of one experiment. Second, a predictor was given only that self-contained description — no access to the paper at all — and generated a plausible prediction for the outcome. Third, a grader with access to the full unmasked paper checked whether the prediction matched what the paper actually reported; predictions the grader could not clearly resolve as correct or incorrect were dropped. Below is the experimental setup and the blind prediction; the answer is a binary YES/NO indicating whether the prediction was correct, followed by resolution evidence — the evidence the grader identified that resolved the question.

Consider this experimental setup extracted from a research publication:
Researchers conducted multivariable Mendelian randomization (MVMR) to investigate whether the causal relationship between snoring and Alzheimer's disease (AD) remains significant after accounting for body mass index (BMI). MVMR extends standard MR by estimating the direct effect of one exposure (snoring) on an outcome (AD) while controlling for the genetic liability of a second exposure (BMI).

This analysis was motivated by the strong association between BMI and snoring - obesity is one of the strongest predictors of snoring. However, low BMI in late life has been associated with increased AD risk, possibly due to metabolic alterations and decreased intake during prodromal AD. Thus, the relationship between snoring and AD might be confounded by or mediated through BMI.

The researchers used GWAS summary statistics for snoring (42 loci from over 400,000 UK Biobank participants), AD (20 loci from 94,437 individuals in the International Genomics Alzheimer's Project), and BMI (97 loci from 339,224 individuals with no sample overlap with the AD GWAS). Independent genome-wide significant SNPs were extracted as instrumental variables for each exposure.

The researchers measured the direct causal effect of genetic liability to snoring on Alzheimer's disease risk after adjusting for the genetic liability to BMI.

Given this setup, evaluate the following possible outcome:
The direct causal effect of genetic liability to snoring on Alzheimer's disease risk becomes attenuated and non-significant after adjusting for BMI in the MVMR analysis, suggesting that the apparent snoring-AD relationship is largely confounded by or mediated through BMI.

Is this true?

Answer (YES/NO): NO